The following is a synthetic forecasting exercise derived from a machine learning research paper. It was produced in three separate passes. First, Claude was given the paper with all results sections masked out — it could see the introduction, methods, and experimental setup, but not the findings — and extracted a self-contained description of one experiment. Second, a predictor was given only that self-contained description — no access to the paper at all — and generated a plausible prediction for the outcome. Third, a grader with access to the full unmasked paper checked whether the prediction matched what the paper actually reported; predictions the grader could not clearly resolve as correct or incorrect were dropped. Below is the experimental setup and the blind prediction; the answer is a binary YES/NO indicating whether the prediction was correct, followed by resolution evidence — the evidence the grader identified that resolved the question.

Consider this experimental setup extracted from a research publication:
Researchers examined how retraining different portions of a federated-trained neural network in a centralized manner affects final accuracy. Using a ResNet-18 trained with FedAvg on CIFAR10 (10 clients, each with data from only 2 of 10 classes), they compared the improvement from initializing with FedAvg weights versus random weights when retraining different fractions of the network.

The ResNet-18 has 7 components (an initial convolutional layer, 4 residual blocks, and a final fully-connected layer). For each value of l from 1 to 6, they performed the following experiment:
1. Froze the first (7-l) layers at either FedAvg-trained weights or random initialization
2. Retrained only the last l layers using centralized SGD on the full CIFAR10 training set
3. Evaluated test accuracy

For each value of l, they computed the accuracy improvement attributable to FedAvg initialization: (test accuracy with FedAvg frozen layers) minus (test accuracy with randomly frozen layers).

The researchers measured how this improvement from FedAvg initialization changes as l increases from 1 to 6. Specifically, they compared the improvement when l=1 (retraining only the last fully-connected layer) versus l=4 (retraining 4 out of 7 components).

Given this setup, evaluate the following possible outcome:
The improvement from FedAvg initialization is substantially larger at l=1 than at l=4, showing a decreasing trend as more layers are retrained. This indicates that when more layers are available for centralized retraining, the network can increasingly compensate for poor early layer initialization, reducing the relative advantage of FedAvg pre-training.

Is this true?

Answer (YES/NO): YES